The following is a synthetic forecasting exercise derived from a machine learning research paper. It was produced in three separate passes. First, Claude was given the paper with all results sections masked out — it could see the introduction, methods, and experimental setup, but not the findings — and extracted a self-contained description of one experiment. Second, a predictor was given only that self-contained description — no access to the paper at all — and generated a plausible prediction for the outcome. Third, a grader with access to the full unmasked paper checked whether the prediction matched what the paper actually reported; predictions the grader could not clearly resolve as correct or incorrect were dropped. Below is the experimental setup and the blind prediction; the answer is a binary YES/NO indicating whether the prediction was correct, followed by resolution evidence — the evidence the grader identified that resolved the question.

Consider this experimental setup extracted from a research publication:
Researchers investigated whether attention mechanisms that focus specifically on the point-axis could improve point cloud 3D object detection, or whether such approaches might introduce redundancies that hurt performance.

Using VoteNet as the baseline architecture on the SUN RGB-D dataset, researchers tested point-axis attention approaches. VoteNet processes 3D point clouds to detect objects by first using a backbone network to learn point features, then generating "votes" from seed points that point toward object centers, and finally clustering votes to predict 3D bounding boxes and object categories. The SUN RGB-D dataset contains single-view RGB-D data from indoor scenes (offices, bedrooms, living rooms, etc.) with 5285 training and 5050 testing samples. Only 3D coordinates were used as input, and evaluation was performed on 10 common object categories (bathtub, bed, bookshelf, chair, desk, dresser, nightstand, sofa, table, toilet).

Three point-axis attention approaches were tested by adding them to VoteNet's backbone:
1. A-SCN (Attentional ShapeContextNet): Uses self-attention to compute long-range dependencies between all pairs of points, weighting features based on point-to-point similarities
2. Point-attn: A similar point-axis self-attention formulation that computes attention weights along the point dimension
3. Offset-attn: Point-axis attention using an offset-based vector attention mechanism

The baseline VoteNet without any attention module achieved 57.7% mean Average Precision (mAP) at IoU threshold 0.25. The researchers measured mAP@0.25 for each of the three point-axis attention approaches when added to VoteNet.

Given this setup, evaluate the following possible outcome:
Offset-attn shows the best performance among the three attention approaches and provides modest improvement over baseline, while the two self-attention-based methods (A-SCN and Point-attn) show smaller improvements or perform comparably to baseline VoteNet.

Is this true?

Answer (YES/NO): NO